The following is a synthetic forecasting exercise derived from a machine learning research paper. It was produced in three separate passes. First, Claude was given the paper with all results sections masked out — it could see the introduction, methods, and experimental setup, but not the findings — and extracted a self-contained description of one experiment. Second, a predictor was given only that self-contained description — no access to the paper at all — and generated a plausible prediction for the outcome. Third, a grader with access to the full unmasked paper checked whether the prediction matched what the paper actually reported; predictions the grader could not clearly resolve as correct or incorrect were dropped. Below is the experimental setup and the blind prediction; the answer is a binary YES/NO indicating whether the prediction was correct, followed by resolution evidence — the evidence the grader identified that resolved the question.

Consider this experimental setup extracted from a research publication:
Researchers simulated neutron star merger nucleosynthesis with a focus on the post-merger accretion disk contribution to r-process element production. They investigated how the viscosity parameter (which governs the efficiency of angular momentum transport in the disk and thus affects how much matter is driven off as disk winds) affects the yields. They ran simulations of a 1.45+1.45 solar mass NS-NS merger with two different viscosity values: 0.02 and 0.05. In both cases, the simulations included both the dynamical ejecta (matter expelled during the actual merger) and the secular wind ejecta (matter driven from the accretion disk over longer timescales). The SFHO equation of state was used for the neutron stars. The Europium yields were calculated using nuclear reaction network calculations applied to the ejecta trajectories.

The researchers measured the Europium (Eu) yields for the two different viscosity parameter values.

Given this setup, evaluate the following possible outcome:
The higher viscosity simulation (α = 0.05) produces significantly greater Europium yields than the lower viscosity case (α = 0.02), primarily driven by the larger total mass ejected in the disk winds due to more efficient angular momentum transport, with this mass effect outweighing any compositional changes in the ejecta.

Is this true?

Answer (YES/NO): NO